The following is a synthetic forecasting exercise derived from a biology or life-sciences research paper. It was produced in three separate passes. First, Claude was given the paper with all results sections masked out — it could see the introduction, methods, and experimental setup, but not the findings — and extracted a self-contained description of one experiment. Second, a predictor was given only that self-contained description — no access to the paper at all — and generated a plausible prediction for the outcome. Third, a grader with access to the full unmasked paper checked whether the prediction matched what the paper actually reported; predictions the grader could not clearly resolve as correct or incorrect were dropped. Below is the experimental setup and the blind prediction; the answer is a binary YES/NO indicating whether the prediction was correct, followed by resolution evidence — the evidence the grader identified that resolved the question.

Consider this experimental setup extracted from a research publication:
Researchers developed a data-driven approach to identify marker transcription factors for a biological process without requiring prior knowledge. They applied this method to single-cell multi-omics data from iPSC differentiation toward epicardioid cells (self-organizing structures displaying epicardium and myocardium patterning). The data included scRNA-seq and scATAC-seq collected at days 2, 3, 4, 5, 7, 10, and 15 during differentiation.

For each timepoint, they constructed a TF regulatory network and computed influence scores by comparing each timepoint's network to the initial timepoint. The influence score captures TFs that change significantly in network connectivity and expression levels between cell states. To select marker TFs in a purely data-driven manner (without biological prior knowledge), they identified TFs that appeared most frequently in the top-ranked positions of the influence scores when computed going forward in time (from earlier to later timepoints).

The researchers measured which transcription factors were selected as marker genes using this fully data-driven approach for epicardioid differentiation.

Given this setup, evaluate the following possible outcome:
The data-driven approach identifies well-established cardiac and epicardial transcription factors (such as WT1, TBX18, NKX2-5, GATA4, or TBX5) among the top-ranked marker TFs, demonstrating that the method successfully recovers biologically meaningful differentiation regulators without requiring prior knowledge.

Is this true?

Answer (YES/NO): NO